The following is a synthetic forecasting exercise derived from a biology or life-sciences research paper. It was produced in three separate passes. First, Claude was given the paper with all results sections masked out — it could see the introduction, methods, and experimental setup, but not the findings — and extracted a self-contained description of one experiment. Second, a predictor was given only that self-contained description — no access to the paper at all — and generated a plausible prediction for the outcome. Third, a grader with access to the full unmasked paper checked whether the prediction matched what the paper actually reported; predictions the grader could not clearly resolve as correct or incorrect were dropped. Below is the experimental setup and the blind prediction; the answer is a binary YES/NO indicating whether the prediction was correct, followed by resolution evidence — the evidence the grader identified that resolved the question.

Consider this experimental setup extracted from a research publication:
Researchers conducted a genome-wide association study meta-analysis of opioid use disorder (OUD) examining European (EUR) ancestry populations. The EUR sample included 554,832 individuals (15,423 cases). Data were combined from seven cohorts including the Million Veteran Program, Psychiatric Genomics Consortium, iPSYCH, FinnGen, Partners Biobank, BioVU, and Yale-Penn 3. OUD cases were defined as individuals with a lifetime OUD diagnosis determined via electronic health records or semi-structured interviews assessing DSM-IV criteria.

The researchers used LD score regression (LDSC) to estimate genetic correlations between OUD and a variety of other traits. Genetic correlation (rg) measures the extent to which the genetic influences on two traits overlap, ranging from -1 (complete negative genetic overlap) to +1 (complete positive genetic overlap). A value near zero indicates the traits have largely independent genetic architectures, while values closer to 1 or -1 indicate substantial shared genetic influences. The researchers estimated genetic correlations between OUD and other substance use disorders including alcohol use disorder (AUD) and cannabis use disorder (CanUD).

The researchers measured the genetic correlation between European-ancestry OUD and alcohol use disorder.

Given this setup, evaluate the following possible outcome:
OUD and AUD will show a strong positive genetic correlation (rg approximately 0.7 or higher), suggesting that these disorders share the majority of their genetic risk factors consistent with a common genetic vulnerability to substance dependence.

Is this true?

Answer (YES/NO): YES